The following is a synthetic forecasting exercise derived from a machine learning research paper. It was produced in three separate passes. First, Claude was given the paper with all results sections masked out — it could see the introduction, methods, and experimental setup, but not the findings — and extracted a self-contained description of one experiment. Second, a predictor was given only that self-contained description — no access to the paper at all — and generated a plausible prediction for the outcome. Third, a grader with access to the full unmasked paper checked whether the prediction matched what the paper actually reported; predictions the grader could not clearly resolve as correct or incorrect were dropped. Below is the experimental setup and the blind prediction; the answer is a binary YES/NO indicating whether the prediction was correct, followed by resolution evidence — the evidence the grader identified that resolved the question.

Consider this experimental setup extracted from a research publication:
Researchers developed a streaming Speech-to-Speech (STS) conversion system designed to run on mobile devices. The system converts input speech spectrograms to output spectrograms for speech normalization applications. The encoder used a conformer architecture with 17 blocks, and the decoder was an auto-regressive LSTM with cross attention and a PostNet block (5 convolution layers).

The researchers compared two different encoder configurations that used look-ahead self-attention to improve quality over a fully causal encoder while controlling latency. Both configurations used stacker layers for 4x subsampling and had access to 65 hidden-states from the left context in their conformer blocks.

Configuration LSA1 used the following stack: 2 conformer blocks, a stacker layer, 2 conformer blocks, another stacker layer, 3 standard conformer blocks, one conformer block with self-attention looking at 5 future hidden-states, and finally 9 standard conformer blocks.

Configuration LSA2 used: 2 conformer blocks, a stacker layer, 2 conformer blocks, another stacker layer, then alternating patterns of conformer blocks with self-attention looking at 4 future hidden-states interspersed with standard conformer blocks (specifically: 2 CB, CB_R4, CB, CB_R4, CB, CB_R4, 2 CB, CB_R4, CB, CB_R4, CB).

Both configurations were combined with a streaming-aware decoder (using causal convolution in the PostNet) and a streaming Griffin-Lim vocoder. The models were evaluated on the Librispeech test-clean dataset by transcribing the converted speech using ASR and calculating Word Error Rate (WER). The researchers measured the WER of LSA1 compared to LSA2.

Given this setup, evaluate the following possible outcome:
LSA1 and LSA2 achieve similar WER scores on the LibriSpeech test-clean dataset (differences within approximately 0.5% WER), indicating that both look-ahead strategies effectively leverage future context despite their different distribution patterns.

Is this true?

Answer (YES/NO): NO